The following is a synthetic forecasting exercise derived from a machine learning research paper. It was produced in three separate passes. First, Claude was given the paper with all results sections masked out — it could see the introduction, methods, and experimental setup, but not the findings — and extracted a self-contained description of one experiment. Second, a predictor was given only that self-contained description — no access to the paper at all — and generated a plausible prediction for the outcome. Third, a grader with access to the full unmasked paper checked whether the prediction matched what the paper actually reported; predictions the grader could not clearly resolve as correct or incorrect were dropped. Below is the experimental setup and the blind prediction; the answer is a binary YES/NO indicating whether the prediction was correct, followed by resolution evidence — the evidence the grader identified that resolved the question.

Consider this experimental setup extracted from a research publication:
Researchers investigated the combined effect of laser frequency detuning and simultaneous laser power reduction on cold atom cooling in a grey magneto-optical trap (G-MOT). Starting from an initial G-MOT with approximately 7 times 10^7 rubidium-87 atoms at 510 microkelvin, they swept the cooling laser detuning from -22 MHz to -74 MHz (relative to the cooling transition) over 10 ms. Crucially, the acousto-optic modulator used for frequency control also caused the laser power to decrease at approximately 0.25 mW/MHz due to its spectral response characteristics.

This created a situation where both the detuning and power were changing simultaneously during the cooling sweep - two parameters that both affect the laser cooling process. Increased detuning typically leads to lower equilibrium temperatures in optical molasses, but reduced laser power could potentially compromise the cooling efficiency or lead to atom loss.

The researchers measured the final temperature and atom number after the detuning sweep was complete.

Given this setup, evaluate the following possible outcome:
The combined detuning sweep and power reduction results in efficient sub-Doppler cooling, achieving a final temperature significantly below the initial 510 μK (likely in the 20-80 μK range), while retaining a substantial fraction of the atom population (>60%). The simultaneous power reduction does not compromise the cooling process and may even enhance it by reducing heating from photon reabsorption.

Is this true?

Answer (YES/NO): YES